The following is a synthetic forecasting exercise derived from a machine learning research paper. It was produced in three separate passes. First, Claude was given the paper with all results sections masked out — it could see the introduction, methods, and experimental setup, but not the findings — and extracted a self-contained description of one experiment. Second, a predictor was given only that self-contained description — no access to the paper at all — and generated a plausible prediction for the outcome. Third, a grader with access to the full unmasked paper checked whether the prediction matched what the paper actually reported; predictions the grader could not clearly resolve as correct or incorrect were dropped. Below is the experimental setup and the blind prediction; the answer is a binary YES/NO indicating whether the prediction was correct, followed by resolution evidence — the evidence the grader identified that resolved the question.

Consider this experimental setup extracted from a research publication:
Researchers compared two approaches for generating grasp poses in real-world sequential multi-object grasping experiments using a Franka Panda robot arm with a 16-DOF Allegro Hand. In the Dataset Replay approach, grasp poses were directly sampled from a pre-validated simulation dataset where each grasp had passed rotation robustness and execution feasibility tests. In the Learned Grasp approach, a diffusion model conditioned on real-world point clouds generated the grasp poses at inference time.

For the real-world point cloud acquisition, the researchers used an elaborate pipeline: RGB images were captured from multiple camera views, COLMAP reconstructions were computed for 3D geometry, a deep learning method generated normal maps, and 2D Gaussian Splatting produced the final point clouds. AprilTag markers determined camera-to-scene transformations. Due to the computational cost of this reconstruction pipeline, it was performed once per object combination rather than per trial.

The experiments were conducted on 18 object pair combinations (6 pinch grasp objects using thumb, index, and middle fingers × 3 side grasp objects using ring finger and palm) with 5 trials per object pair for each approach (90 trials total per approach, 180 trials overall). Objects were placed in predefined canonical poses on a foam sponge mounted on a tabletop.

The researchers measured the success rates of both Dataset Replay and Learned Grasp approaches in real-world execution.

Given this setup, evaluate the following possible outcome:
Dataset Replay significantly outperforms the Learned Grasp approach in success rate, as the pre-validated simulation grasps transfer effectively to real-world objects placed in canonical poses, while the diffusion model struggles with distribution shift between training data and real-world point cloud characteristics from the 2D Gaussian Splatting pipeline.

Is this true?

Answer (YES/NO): NO